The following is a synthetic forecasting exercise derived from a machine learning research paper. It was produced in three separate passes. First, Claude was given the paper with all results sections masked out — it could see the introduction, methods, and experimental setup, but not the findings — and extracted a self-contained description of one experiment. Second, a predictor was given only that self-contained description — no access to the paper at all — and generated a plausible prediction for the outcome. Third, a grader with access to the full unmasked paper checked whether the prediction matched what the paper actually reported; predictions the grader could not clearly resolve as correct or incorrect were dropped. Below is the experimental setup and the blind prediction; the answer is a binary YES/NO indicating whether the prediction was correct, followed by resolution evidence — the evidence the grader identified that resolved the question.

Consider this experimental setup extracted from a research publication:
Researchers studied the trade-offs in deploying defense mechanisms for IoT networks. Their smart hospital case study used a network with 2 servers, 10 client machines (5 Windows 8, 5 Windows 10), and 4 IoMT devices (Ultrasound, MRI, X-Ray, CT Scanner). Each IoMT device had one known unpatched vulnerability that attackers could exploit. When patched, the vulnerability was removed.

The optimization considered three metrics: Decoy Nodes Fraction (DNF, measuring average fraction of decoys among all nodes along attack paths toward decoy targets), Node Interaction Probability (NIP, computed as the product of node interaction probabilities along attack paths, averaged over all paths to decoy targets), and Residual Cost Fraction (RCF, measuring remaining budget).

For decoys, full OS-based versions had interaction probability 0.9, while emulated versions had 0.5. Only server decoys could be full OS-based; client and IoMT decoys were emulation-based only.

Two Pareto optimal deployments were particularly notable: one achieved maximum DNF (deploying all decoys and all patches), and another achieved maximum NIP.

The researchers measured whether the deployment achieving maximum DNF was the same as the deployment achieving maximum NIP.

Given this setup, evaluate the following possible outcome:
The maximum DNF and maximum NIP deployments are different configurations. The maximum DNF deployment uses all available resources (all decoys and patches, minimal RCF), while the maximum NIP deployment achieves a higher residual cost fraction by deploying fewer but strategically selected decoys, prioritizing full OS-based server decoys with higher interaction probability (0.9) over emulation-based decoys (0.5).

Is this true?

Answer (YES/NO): YES